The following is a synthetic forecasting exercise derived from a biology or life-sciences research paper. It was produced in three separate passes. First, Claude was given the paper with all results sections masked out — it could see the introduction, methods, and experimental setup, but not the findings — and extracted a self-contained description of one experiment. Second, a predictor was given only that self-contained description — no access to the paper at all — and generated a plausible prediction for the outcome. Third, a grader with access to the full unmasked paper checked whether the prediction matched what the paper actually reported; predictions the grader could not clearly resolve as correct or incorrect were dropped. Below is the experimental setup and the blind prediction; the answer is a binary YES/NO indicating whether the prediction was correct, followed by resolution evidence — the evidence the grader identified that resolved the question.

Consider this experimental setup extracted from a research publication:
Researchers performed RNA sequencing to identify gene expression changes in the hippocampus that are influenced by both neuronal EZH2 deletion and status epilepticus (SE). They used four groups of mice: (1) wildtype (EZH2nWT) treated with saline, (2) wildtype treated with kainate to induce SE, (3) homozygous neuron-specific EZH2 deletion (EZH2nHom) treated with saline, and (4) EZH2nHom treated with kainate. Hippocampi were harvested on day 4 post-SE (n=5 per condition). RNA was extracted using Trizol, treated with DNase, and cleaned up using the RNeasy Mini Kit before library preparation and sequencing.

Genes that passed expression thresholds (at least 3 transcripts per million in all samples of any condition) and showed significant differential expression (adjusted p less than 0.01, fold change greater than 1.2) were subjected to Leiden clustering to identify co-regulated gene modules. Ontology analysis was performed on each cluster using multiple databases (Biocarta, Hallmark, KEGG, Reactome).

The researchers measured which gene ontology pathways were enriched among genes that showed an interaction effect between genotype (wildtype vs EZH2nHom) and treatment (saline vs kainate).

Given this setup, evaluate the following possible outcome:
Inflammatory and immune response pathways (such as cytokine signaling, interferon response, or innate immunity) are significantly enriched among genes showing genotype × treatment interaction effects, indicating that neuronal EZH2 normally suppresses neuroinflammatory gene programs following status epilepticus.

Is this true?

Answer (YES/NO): YES